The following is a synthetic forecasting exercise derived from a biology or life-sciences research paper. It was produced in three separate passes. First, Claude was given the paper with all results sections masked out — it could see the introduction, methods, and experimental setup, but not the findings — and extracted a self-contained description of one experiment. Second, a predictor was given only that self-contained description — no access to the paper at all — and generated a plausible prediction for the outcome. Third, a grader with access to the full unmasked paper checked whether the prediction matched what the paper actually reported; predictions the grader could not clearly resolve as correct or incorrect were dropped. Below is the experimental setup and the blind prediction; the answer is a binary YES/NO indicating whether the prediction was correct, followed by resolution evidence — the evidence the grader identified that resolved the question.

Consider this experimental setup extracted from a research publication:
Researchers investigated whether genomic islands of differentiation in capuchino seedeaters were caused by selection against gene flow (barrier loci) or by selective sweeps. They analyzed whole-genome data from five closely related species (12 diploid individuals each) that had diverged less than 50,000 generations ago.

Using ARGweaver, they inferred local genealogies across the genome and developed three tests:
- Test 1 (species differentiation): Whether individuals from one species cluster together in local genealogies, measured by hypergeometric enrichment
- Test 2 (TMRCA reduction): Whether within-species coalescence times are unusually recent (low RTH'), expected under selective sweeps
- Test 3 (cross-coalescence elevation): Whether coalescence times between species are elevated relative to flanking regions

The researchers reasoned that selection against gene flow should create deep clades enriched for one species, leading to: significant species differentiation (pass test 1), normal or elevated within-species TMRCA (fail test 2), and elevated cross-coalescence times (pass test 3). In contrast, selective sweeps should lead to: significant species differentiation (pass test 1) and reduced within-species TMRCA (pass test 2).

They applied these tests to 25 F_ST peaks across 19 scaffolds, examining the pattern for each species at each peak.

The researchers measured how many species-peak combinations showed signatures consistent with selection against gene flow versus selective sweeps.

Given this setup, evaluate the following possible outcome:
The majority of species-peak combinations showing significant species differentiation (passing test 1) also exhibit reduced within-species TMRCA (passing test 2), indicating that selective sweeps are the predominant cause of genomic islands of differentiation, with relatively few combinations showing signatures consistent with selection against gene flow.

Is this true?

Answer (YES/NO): YES